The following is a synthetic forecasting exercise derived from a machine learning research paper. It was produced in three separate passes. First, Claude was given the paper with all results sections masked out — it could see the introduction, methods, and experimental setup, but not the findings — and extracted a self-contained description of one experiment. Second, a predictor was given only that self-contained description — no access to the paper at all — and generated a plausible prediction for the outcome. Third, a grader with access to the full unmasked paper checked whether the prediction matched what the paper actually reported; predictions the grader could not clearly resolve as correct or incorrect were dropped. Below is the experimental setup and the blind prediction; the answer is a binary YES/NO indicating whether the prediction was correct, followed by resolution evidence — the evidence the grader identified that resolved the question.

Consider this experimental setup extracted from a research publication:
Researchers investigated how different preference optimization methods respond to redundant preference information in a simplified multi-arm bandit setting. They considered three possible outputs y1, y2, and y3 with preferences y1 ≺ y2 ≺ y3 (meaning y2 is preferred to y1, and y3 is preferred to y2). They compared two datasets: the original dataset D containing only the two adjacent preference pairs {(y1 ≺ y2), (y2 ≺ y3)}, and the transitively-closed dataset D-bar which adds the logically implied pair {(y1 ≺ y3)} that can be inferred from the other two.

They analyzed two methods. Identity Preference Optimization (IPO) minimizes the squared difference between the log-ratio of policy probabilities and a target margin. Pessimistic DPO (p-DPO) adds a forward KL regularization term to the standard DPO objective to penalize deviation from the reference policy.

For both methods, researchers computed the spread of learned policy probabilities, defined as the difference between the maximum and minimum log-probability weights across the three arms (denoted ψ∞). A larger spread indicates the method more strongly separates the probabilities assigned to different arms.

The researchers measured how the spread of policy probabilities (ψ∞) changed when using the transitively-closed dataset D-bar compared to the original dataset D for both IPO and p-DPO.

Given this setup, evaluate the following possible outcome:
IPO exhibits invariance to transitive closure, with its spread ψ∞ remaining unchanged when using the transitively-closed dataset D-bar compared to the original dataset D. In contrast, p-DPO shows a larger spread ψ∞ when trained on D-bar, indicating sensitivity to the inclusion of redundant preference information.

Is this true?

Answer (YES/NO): NO